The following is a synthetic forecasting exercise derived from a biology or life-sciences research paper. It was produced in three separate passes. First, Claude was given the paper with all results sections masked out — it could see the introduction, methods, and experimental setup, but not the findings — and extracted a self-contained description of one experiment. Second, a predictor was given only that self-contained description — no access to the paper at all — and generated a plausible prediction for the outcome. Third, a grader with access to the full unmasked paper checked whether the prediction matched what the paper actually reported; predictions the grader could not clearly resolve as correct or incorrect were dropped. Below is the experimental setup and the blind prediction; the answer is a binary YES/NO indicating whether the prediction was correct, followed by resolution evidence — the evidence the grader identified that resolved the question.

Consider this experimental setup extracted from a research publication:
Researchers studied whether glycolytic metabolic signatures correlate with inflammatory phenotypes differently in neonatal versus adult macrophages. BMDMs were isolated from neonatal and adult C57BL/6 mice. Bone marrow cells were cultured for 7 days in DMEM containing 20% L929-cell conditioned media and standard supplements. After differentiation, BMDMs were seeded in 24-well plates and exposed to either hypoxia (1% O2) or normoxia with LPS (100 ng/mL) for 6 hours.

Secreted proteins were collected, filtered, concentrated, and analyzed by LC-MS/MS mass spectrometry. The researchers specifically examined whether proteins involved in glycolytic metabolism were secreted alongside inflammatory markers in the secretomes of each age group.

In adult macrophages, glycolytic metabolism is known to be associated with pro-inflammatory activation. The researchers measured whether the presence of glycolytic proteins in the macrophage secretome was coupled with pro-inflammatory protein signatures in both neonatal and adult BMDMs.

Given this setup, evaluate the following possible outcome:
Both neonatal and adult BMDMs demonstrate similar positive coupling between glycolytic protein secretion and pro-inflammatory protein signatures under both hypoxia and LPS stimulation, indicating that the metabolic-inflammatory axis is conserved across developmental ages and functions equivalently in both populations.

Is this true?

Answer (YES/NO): NO